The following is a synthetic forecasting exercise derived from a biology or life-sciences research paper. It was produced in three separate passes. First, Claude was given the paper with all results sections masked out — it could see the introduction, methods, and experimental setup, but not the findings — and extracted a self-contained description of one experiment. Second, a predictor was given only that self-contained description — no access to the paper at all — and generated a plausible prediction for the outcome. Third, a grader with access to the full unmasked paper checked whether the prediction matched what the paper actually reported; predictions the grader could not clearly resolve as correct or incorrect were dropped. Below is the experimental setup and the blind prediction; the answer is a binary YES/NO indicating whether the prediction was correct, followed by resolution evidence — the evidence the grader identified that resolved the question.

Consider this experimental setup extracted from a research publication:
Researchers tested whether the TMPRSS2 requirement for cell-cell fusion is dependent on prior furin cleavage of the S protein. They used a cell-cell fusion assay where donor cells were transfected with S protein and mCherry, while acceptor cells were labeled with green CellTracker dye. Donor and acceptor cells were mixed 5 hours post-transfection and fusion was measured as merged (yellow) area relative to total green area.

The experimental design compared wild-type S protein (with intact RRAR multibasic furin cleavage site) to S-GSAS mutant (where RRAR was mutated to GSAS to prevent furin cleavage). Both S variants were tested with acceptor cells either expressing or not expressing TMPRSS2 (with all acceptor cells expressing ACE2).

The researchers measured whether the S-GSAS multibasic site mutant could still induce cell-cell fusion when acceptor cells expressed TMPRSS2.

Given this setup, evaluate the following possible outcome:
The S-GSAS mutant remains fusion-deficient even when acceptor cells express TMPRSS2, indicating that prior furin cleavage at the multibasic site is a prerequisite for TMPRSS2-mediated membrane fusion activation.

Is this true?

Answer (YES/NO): YES